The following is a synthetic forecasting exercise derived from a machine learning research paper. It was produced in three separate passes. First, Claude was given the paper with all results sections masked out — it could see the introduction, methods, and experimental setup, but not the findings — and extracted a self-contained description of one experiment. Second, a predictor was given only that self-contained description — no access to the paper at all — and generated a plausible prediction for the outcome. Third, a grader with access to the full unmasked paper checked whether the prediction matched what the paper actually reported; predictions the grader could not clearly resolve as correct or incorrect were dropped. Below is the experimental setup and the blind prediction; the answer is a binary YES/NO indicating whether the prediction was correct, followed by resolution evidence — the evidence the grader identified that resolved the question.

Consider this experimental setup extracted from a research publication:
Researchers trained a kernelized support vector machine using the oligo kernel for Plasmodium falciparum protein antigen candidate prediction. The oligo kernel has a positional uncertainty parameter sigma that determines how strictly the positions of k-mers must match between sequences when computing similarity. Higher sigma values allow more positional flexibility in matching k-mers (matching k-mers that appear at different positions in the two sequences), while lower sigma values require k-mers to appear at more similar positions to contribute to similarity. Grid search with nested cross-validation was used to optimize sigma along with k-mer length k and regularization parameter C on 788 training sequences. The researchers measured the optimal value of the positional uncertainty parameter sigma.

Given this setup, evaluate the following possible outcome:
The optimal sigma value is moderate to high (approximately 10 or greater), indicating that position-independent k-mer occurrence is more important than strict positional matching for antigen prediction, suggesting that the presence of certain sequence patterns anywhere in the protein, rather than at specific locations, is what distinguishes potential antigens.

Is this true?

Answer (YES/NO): YES